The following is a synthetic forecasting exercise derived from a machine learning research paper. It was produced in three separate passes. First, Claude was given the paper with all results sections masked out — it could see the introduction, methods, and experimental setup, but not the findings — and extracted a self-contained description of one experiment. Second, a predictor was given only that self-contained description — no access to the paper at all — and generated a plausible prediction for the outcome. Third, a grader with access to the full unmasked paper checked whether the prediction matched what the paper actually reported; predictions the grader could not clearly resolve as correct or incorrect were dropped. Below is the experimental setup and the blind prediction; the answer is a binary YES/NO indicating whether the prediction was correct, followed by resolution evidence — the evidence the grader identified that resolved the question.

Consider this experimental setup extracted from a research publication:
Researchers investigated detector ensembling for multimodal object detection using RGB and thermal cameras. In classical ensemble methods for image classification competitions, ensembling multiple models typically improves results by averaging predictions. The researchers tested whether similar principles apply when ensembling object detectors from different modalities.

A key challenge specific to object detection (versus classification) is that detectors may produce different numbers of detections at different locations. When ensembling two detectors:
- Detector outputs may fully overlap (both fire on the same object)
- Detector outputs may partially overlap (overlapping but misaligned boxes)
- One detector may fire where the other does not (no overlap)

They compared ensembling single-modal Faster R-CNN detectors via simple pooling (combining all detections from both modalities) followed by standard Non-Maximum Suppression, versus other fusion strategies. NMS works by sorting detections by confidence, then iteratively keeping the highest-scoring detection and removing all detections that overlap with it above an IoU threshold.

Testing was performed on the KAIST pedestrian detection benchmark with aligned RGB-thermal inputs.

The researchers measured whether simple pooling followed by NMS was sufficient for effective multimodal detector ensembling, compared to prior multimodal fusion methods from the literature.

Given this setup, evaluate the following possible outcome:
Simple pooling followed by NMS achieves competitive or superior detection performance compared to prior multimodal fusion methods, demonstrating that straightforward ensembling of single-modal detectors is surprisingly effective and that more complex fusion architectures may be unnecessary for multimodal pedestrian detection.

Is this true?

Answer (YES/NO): NO